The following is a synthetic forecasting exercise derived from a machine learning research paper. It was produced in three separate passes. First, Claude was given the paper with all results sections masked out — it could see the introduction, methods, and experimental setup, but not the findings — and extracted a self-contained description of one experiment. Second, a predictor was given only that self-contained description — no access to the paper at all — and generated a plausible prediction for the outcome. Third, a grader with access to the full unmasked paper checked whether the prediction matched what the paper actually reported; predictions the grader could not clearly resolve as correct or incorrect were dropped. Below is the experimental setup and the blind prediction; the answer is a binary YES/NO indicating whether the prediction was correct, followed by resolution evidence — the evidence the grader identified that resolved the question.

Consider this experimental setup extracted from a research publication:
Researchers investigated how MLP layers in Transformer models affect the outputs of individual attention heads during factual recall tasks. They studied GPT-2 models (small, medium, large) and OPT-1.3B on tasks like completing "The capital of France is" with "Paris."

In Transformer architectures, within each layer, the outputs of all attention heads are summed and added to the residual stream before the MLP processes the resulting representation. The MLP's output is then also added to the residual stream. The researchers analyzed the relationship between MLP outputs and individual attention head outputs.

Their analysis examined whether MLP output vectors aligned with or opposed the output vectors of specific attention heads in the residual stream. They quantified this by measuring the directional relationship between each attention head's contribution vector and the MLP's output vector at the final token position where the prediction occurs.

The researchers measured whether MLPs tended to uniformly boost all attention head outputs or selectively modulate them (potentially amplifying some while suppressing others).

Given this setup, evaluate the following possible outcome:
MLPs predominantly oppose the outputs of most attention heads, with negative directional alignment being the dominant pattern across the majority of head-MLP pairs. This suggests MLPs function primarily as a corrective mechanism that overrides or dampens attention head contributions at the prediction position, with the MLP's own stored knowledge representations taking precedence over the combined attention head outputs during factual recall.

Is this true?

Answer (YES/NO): NO